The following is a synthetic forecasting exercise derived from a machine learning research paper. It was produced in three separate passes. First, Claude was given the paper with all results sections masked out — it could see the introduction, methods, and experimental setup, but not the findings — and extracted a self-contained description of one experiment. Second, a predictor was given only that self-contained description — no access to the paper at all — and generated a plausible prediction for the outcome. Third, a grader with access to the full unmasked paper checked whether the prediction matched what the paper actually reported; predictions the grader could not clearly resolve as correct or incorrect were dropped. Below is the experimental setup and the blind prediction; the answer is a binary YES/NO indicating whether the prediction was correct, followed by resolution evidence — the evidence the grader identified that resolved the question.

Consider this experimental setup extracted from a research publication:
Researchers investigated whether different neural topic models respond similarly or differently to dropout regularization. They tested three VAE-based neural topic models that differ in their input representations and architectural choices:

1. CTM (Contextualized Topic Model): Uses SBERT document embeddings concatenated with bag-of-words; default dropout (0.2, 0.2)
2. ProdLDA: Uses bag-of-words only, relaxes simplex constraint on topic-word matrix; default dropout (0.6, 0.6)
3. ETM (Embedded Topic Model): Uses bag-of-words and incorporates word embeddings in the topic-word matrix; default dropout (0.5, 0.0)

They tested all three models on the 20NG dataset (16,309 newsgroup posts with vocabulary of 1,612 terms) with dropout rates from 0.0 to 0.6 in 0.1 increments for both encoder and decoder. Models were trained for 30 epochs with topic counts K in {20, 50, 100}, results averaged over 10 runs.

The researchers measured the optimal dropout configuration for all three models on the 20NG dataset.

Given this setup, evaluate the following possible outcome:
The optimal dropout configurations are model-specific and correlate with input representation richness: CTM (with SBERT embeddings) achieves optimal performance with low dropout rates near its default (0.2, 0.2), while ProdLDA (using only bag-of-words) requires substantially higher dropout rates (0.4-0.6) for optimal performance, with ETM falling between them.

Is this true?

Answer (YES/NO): NO